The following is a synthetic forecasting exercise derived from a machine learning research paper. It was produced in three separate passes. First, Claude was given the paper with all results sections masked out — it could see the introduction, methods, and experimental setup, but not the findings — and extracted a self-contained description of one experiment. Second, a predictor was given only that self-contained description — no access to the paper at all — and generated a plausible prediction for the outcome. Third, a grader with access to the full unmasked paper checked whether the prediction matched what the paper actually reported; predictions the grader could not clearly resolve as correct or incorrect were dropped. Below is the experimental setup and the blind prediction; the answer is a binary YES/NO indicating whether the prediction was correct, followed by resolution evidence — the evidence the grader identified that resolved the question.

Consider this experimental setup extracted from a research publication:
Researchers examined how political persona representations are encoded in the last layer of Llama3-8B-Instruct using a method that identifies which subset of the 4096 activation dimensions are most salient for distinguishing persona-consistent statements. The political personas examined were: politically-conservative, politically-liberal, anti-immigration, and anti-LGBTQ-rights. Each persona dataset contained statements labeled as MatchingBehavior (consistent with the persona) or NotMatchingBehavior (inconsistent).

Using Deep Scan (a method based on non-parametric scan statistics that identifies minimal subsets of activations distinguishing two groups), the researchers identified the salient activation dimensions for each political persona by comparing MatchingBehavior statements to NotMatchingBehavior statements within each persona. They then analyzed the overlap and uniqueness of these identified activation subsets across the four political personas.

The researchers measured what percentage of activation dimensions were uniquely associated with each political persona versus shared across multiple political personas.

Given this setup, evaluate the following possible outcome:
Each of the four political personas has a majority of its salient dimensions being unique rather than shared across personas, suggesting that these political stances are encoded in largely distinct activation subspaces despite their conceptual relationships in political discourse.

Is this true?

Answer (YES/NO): NO